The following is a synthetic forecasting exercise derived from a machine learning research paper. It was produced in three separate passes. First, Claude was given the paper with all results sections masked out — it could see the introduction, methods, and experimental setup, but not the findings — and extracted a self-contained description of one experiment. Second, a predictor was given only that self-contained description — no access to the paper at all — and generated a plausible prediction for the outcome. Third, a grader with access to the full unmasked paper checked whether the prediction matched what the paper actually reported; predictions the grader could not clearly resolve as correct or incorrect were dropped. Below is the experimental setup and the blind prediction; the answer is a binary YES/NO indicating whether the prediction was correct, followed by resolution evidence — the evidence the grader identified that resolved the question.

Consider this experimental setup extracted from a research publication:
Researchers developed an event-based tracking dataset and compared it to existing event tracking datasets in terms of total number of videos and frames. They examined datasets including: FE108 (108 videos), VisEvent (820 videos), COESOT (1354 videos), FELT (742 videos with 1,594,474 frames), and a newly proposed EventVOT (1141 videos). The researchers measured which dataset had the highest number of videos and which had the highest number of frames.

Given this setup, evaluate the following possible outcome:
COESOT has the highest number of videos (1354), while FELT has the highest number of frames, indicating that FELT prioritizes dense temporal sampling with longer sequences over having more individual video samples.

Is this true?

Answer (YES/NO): YES